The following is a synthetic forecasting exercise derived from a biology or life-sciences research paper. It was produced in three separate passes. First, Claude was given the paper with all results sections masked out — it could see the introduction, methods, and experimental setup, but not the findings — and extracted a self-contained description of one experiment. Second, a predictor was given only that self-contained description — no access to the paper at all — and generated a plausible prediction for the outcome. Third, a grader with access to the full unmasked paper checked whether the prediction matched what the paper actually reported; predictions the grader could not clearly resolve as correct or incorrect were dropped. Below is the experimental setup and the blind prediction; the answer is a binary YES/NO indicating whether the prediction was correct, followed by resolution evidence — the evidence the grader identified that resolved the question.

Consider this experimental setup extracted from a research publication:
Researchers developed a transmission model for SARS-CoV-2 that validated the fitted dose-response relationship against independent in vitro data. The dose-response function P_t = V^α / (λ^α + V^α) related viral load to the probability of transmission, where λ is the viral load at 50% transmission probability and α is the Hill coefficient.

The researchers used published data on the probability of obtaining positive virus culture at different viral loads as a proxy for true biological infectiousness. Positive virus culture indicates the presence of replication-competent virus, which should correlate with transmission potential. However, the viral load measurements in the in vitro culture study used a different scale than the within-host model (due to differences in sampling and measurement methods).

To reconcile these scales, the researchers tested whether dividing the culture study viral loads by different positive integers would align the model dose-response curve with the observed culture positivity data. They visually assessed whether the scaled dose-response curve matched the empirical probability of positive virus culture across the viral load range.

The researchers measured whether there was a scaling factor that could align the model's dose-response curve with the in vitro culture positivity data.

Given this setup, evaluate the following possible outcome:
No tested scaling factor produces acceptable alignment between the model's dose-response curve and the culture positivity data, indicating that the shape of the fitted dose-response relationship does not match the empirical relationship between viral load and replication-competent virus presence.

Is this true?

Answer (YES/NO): NO